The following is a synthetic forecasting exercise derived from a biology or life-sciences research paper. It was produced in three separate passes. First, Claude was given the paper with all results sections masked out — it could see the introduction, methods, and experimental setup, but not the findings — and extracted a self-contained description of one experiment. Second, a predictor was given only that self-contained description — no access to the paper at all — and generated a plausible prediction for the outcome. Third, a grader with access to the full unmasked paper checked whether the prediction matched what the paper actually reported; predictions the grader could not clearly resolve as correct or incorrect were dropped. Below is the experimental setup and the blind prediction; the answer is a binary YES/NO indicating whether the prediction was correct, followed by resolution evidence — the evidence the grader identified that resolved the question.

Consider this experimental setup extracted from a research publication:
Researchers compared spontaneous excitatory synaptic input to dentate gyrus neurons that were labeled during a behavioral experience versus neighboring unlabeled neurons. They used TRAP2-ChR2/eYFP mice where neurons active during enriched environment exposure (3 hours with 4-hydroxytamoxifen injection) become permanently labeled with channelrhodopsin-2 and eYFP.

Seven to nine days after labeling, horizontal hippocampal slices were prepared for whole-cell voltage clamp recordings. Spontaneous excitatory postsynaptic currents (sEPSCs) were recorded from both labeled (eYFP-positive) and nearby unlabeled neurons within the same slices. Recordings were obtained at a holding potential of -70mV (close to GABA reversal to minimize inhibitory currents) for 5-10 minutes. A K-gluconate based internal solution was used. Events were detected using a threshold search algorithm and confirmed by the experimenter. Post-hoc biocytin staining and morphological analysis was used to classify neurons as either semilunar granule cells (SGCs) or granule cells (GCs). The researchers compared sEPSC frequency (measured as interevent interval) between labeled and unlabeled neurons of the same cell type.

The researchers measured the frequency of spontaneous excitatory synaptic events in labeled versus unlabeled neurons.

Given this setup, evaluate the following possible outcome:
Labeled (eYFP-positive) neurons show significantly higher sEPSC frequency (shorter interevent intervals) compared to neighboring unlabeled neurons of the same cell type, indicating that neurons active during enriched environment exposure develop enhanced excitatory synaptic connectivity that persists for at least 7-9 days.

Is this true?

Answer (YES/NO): YES